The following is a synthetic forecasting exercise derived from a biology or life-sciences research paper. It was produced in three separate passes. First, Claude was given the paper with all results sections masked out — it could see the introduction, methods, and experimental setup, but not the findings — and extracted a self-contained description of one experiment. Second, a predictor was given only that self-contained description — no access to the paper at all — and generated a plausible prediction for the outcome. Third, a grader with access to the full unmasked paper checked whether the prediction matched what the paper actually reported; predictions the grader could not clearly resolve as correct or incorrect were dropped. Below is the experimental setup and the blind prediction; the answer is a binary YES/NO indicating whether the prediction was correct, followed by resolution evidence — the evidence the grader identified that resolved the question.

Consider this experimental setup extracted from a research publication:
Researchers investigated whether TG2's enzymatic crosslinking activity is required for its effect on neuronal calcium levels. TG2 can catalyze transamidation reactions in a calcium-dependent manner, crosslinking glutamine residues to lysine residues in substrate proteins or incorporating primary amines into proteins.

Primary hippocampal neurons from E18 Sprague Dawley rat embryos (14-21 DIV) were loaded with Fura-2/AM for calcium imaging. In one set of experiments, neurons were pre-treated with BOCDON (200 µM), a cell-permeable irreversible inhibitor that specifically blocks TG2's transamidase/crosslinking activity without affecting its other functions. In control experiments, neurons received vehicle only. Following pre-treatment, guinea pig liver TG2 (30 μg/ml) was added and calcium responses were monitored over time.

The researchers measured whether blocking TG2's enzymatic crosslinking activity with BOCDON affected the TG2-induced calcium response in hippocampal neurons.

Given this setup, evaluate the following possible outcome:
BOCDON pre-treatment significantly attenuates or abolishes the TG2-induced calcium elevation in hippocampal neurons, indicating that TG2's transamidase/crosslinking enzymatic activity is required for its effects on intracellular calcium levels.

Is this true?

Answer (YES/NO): NO